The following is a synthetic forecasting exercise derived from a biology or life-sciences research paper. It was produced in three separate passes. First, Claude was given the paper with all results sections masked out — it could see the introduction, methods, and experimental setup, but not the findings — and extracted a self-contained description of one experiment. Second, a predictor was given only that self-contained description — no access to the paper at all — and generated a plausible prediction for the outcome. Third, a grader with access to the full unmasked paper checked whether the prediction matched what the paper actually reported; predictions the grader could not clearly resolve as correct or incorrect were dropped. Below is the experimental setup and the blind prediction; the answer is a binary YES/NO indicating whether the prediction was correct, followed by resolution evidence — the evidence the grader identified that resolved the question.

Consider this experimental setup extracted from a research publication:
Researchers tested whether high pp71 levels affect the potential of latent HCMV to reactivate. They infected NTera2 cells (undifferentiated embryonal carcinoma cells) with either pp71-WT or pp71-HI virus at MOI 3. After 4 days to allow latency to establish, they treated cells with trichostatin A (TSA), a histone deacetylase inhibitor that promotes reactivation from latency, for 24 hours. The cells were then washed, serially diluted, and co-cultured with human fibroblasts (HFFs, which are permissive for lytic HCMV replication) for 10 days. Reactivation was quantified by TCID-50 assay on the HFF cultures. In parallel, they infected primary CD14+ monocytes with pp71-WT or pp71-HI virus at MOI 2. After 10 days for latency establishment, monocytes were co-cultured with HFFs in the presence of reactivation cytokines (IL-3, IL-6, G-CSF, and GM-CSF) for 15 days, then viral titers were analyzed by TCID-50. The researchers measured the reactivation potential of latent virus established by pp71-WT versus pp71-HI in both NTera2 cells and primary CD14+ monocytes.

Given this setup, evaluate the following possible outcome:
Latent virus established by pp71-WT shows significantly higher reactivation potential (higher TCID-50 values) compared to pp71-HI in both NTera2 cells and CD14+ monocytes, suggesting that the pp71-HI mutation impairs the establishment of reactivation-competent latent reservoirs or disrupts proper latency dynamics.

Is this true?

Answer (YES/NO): NO